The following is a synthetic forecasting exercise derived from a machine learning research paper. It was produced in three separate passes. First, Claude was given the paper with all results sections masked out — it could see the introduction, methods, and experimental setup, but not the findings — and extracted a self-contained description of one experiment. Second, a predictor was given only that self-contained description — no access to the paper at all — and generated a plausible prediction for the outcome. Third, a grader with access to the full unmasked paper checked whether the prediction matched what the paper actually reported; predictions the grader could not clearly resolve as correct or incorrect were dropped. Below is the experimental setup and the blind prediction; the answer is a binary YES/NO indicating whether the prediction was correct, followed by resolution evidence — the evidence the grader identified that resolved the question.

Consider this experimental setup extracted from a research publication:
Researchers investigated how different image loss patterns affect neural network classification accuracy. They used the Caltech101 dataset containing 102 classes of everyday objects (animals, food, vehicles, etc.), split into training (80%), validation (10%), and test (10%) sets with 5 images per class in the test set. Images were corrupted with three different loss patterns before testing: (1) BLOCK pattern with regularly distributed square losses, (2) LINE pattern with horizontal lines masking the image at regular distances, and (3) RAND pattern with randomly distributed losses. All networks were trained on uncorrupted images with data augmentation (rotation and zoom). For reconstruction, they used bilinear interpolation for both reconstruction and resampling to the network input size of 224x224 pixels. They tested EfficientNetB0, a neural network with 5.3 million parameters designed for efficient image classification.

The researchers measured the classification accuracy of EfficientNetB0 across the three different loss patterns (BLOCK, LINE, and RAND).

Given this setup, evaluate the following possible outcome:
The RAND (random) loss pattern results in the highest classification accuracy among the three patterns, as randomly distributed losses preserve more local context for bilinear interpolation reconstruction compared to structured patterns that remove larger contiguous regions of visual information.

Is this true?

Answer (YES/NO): YES